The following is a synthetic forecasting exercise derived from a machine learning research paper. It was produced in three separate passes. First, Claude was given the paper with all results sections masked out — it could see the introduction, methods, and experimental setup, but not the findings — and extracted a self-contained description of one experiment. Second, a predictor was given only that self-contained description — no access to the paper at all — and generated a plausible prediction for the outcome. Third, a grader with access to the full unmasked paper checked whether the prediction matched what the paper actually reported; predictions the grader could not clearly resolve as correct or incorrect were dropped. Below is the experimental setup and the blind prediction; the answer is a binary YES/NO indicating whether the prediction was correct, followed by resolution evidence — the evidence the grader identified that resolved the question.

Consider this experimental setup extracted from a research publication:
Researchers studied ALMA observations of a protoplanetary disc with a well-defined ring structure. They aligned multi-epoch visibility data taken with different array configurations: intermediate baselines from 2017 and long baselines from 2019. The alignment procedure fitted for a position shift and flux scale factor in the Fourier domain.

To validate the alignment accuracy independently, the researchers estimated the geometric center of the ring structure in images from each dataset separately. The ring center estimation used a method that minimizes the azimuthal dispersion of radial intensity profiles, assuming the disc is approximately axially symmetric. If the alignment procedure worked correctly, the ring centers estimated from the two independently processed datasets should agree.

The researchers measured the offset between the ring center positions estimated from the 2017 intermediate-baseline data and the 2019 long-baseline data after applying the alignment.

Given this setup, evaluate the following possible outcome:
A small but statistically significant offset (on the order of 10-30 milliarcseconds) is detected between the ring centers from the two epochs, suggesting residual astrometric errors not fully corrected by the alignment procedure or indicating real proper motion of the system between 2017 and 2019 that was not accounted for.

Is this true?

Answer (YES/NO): NO